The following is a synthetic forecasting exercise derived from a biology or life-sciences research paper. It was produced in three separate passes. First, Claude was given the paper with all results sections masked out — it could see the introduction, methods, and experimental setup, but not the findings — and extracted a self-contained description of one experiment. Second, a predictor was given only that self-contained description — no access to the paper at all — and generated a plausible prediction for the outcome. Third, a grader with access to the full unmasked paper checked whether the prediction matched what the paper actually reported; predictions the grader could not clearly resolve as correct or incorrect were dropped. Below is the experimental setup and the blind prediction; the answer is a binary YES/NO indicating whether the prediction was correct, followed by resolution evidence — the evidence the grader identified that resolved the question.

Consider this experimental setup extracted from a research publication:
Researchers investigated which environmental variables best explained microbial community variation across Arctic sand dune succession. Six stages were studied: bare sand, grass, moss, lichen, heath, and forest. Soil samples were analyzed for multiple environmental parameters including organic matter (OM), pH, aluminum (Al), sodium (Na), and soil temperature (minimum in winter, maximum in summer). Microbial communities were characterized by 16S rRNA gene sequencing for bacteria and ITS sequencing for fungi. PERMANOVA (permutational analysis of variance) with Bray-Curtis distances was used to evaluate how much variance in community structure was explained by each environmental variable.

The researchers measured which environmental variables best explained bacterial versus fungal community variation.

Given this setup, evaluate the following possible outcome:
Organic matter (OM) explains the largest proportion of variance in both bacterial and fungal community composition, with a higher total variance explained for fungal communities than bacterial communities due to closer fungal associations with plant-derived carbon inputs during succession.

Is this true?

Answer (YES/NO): NO